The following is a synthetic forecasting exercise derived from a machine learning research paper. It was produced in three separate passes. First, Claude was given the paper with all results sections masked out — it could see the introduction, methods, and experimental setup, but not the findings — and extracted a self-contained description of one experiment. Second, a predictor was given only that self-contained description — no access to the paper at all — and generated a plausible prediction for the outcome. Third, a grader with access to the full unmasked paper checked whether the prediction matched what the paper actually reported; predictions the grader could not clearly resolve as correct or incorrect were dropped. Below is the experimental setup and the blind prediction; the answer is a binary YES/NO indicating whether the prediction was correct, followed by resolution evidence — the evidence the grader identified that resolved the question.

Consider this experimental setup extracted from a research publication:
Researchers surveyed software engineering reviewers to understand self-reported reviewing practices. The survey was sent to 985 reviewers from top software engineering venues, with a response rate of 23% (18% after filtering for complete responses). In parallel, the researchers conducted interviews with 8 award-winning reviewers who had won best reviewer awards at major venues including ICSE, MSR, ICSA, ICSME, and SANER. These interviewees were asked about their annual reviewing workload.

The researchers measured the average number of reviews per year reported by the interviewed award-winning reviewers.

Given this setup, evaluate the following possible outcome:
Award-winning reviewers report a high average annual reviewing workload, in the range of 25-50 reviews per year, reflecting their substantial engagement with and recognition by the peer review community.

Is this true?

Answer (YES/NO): NO